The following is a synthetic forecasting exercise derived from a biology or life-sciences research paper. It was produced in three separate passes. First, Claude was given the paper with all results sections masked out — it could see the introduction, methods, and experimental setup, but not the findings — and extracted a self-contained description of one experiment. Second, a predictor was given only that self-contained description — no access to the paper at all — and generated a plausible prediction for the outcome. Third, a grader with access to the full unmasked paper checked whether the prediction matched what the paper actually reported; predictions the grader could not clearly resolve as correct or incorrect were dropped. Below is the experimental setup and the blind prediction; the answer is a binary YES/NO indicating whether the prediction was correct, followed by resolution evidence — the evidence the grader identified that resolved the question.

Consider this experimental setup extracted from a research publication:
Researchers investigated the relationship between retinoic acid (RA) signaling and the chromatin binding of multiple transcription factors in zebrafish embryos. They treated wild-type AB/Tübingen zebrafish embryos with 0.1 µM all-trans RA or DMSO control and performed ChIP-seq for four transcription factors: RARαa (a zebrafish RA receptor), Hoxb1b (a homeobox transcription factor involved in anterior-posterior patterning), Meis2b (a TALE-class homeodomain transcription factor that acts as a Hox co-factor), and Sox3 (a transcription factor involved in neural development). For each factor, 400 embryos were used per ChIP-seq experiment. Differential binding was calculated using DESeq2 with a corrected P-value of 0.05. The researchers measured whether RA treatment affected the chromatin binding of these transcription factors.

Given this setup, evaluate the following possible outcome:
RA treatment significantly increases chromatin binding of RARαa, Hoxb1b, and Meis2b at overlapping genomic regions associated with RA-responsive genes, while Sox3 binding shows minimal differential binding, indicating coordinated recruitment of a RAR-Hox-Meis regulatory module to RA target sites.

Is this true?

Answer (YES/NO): NO